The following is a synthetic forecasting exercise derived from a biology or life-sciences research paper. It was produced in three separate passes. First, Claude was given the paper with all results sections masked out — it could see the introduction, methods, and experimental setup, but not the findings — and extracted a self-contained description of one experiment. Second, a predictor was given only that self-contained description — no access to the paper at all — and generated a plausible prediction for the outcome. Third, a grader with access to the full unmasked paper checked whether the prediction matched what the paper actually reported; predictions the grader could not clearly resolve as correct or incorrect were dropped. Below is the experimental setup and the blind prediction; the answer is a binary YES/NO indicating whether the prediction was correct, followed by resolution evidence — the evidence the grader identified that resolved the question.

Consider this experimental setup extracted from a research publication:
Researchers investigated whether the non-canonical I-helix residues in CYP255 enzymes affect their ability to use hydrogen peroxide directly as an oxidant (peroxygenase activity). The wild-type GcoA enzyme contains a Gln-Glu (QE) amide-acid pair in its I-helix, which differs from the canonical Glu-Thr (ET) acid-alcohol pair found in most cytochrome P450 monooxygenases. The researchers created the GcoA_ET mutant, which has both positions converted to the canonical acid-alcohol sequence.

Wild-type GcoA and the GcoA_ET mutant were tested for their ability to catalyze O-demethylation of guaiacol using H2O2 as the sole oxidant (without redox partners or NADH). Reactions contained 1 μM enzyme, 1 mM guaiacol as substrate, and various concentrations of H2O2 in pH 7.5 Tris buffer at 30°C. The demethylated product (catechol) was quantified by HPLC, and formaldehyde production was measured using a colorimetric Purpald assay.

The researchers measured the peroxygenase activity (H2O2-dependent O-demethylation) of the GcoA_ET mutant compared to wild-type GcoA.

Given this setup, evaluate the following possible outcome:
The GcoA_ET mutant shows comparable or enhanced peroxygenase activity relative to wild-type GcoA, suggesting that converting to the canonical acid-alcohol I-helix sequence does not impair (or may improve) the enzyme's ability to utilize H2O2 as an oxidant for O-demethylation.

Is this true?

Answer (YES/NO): NO